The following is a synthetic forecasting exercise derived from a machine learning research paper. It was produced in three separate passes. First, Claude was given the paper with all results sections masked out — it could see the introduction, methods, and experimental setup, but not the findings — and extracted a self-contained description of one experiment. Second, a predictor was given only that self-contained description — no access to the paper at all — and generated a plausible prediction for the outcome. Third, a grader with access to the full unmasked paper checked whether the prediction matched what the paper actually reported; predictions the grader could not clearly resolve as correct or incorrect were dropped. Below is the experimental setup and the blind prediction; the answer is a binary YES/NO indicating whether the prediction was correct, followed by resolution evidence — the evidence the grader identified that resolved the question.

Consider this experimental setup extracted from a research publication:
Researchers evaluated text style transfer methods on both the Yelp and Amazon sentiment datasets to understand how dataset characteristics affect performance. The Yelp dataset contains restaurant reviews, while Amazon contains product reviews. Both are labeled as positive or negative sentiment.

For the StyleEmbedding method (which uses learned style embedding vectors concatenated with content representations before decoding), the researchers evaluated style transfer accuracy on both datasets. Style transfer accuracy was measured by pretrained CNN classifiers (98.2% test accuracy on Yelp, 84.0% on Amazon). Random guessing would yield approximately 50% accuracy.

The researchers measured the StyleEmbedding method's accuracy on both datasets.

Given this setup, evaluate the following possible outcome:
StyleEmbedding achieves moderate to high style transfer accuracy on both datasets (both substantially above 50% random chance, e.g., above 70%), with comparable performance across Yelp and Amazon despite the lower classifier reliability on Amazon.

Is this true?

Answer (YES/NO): NO